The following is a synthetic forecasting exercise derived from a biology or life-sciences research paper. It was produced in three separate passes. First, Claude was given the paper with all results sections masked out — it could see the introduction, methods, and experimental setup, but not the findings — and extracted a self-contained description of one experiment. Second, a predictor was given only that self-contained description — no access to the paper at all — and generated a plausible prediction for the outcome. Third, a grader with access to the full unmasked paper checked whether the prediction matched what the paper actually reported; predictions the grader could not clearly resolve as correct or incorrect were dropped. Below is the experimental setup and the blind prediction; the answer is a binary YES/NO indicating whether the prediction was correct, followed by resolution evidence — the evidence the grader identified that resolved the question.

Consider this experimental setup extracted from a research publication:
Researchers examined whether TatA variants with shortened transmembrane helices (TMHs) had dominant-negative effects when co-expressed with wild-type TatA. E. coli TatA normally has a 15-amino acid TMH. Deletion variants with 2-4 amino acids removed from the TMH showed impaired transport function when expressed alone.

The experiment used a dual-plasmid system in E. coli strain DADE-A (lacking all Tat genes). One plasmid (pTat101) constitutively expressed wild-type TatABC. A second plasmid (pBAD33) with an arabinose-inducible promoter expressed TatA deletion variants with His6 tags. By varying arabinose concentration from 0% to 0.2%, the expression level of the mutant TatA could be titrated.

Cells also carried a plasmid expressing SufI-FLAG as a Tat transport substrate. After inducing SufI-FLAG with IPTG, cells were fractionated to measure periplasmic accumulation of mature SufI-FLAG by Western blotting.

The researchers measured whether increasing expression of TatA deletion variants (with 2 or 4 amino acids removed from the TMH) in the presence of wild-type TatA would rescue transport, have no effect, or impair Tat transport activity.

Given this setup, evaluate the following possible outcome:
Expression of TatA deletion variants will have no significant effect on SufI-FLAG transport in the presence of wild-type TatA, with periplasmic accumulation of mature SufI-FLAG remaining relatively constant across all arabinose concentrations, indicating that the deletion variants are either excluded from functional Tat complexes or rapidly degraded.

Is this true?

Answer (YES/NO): NO